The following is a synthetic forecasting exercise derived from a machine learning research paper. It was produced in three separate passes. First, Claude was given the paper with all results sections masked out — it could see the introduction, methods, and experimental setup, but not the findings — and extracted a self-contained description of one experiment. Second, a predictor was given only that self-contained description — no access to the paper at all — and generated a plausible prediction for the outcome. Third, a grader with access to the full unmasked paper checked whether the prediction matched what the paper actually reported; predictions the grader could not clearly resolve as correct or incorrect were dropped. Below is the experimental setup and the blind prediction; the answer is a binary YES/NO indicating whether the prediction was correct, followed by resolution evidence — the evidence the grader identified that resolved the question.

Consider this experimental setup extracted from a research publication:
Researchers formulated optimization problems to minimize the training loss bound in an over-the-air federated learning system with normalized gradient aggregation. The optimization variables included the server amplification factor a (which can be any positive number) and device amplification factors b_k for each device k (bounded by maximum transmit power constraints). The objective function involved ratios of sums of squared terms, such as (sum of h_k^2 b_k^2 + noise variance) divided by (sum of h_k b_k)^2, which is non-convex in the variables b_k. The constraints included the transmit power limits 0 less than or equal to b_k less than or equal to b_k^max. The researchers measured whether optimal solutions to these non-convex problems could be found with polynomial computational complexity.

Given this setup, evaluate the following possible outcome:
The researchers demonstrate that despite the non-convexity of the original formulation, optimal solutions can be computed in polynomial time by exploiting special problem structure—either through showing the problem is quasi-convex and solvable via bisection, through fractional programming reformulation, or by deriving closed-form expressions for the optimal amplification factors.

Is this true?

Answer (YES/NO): YES